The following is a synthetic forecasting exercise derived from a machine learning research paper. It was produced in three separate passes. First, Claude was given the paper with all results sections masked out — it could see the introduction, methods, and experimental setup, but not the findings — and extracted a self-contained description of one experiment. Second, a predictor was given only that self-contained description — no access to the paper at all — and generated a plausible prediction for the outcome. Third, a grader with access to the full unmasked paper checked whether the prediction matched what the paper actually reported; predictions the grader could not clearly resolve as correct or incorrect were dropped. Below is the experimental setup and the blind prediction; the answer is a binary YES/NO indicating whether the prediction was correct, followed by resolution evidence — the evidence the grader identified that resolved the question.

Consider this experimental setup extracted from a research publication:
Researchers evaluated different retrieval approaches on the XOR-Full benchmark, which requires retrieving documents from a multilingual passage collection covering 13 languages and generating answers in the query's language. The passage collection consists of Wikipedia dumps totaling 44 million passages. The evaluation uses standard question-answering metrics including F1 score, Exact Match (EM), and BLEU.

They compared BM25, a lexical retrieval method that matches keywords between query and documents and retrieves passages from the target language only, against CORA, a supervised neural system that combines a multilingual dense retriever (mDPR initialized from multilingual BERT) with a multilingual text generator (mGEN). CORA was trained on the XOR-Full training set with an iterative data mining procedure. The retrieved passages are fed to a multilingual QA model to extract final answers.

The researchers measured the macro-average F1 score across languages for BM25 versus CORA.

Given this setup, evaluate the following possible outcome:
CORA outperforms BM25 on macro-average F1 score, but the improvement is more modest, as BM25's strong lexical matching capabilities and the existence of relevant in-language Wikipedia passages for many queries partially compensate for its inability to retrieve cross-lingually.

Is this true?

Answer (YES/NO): NO